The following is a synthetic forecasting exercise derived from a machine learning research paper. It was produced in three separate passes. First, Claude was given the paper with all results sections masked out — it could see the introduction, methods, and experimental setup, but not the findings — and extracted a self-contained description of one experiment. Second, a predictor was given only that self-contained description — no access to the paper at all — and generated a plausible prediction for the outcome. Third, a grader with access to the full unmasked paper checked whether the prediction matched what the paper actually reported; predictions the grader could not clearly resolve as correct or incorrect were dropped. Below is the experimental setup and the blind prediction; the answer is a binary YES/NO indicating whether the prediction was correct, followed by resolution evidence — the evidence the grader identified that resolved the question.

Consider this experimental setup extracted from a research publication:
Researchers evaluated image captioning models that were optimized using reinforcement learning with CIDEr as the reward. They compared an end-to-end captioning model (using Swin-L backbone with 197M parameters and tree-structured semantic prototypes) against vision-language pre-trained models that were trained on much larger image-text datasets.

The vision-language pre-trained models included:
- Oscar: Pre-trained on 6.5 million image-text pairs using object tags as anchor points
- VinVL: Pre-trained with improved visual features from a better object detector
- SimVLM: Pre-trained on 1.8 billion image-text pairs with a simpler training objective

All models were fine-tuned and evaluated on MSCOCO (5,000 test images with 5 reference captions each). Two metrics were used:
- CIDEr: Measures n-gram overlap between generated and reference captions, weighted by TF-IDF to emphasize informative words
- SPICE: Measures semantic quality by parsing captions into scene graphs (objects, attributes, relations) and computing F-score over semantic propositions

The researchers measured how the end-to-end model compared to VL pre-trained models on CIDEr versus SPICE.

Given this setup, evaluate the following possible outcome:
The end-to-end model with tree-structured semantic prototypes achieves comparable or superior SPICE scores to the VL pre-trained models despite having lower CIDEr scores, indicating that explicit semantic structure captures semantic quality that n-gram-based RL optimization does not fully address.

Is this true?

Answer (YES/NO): NO